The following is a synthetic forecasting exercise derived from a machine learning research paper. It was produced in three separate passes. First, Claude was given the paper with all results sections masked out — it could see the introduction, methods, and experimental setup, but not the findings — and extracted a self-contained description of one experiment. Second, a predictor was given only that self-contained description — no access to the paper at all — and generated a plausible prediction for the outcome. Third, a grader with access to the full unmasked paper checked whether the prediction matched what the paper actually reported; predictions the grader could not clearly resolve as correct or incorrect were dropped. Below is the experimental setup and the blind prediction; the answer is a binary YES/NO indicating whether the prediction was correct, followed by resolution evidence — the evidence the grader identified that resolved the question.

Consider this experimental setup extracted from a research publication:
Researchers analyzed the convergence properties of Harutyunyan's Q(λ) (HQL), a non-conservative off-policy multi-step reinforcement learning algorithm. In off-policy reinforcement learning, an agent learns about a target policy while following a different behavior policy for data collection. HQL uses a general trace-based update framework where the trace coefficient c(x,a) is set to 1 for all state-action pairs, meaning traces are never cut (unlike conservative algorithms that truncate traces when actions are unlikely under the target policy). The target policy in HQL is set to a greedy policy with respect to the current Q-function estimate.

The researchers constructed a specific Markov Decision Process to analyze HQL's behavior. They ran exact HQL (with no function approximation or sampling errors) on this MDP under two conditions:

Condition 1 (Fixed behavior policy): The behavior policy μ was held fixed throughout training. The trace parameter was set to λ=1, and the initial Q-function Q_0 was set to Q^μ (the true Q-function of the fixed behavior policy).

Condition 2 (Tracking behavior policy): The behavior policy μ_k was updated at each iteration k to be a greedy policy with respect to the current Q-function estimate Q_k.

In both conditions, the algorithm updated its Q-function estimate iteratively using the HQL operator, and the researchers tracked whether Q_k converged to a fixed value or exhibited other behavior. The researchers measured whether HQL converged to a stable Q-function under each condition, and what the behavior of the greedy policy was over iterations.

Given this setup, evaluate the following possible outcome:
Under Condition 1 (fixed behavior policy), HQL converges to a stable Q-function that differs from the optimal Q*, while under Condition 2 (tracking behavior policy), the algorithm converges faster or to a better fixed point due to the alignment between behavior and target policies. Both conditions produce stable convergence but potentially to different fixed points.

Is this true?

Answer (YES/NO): NO